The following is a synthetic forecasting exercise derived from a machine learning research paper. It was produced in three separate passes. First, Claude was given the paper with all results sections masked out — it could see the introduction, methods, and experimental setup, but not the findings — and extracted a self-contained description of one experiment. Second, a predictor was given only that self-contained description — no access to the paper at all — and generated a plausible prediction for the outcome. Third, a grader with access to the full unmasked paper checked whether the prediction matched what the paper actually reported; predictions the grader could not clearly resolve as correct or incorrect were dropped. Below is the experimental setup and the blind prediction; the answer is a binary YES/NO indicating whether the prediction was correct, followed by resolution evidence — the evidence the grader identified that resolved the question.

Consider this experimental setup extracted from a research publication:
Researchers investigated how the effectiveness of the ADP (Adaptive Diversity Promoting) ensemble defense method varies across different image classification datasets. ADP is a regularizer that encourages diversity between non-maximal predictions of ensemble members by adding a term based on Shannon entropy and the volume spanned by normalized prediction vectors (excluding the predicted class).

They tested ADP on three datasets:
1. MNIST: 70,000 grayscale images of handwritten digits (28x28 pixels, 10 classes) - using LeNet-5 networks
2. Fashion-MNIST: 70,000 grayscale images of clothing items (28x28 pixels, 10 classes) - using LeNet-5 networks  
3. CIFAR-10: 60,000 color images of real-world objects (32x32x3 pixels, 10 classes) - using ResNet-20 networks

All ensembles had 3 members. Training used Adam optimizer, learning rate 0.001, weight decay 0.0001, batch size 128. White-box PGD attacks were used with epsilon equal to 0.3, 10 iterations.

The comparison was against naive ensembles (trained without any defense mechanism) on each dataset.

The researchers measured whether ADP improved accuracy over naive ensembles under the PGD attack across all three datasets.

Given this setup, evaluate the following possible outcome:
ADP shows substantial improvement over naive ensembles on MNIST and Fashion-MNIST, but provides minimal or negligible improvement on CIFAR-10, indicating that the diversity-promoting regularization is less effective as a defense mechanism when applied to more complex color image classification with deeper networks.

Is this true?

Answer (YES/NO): NO